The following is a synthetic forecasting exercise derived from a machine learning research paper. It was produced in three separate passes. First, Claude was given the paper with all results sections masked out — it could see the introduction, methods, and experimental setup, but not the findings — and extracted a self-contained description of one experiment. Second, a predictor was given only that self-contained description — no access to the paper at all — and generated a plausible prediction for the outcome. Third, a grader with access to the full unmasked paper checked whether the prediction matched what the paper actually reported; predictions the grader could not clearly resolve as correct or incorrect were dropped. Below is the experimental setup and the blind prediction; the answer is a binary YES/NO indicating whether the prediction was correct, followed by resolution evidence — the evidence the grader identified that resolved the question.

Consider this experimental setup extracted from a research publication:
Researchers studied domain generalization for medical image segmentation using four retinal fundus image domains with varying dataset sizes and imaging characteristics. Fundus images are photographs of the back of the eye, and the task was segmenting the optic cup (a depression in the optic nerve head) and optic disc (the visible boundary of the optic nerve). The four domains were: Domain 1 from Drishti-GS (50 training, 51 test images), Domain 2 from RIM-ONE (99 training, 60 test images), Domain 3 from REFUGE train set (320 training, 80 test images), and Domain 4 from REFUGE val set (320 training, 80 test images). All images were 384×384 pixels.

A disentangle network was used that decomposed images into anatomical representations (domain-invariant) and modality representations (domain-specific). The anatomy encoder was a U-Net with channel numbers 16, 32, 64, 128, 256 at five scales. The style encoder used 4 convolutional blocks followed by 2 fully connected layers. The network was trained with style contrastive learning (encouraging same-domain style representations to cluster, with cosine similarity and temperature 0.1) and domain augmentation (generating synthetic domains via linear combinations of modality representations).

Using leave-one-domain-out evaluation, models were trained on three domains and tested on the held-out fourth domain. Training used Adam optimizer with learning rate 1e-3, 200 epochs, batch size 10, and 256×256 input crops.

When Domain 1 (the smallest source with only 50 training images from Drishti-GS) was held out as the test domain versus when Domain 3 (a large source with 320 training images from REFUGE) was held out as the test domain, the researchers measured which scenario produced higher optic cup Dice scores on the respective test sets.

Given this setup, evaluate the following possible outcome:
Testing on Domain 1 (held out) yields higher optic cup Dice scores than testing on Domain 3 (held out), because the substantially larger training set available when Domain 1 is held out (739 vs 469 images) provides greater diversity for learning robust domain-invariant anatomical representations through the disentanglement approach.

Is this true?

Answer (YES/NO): NO